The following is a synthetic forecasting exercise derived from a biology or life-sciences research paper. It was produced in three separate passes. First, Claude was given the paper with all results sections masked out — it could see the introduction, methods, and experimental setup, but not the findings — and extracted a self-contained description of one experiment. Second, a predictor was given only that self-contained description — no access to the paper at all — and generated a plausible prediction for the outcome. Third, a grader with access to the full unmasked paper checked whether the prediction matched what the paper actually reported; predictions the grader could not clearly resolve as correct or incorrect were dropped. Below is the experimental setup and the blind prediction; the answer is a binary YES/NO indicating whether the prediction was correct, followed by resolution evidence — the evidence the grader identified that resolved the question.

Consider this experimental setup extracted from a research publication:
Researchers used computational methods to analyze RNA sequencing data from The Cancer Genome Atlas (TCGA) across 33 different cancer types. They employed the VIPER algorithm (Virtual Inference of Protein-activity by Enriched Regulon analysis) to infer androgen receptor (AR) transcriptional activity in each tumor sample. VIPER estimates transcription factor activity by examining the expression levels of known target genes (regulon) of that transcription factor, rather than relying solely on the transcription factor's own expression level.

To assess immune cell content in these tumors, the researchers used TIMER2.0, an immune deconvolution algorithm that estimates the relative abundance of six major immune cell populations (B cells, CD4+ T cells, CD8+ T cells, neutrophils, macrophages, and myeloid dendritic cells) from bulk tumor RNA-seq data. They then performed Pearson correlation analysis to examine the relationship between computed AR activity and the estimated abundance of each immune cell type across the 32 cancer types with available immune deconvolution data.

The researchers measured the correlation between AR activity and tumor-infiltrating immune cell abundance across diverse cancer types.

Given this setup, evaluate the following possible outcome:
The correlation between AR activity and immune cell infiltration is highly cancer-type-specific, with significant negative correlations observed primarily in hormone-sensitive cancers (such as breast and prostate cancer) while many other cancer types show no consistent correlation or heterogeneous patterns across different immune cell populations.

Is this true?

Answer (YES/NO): NO